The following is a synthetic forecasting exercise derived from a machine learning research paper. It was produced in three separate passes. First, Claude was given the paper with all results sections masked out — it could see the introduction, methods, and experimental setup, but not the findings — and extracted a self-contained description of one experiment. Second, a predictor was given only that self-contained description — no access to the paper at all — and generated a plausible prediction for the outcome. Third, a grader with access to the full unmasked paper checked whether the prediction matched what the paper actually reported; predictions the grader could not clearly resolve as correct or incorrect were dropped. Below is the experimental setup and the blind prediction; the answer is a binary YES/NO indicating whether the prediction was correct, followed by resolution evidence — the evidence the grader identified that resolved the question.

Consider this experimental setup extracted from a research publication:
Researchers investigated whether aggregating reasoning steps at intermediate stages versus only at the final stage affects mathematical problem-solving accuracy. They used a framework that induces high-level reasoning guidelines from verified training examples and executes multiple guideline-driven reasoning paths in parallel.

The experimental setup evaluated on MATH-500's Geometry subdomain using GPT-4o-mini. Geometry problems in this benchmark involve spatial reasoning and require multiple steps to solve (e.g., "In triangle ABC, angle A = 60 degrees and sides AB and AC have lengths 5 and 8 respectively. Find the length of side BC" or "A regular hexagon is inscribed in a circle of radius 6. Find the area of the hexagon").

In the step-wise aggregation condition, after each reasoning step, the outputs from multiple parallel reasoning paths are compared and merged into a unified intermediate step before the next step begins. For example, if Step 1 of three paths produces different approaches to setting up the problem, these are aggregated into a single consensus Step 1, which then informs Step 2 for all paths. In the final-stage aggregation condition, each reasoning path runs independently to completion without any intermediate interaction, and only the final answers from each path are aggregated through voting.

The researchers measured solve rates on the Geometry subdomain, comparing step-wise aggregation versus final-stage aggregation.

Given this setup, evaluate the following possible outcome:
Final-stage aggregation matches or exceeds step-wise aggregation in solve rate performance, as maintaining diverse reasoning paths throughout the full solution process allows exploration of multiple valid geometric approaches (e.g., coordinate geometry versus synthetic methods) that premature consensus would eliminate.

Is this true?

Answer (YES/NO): NO